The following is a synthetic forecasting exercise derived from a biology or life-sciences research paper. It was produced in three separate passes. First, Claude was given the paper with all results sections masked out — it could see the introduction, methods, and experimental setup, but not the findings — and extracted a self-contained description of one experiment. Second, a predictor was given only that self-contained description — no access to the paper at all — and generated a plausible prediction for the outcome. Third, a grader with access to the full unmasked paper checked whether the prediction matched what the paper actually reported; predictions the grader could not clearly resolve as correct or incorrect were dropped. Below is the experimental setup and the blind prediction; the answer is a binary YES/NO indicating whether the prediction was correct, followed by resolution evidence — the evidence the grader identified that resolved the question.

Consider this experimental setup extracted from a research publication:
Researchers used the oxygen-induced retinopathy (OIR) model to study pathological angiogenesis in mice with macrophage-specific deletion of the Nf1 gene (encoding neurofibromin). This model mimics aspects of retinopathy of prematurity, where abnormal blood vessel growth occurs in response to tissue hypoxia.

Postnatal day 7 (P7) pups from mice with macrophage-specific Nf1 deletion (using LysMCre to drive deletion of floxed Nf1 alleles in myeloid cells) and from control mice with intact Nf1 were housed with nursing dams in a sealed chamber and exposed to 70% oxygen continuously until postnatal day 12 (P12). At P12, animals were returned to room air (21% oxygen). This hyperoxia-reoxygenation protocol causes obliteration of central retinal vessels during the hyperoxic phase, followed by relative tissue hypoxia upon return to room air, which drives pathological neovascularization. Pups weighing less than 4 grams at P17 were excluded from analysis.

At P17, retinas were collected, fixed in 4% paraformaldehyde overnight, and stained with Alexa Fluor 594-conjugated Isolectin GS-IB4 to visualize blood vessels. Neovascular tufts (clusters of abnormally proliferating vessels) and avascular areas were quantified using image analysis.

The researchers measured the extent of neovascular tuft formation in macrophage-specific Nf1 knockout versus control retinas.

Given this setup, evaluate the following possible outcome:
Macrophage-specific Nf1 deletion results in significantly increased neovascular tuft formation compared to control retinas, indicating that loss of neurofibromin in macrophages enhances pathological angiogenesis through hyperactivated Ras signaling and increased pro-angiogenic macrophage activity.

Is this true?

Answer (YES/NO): YES